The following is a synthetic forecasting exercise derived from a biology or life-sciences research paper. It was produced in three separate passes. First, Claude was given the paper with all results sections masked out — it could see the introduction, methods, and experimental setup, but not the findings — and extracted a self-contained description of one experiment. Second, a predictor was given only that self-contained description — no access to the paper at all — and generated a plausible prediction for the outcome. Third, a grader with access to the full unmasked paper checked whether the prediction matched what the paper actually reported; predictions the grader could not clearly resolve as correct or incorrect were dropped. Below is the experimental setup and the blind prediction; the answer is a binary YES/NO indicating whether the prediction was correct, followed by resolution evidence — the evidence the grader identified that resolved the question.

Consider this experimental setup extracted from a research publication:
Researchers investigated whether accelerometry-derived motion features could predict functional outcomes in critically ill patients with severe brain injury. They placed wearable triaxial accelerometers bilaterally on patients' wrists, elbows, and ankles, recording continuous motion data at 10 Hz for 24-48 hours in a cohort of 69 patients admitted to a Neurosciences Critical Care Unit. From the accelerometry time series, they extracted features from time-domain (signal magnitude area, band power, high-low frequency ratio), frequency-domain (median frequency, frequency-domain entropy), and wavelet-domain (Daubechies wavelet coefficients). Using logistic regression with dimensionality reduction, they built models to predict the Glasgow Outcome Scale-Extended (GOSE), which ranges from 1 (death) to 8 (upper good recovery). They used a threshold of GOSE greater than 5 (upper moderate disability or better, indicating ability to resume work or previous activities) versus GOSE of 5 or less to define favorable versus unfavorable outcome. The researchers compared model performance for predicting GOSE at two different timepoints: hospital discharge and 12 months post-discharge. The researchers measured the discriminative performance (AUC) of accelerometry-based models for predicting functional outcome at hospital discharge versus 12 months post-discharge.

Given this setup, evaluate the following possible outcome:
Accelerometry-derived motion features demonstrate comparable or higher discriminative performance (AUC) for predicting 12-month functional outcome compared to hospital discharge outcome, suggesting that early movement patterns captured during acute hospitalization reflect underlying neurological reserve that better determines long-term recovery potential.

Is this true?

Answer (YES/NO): NO